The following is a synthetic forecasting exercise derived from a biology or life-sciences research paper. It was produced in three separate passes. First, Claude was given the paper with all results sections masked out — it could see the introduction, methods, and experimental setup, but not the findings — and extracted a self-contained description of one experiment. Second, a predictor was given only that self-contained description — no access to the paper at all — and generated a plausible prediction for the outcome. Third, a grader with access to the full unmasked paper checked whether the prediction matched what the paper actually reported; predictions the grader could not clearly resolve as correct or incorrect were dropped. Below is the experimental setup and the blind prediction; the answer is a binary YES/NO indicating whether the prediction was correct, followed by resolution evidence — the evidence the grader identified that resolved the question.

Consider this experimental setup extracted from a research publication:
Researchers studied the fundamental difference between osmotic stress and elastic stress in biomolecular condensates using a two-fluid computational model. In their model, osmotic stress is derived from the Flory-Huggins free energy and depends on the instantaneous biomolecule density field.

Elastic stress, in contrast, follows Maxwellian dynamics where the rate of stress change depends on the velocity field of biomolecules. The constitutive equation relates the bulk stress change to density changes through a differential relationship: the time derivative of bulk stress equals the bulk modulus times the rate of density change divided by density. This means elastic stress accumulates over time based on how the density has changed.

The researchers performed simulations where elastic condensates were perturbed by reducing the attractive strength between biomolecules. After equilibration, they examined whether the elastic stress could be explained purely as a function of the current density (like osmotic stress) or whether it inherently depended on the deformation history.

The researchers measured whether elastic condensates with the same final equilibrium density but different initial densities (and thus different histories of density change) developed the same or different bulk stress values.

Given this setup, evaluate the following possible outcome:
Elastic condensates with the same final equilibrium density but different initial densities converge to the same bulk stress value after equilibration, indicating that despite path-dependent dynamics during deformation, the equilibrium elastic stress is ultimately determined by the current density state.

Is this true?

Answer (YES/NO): NO